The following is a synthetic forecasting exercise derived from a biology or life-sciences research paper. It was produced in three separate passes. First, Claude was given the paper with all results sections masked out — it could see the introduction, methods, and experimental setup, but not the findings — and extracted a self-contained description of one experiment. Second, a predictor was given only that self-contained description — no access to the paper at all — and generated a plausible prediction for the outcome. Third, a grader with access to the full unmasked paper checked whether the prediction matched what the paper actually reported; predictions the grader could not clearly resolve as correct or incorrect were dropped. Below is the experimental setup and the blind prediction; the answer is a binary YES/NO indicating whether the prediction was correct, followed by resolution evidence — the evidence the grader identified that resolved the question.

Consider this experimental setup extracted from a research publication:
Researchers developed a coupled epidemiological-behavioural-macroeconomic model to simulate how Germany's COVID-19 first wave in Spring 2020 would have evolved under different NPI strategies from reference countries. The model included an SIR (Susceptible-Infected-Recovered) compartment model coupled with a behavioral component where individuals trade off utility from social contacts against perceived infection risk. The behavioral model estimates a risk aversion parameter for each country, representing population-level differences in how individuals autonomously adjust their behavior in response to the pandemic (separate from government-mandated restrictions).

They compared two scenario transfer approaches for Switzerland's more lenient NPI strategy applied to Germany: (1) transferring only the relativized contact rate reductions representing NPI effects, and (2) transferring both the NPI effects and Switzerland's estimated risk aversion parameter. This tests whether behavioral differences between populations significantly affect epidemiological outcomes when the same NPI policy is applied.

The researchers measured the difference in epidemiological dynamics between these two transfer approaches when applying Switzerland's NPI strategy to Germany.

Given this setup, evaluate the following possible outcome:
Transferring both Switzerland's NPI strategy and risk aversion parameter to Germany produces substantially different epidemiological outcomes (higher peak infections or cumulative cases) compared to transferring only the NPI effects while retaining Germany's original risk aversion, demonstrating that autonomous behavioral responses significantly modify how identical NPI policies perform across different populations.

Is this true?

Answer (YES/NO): YES